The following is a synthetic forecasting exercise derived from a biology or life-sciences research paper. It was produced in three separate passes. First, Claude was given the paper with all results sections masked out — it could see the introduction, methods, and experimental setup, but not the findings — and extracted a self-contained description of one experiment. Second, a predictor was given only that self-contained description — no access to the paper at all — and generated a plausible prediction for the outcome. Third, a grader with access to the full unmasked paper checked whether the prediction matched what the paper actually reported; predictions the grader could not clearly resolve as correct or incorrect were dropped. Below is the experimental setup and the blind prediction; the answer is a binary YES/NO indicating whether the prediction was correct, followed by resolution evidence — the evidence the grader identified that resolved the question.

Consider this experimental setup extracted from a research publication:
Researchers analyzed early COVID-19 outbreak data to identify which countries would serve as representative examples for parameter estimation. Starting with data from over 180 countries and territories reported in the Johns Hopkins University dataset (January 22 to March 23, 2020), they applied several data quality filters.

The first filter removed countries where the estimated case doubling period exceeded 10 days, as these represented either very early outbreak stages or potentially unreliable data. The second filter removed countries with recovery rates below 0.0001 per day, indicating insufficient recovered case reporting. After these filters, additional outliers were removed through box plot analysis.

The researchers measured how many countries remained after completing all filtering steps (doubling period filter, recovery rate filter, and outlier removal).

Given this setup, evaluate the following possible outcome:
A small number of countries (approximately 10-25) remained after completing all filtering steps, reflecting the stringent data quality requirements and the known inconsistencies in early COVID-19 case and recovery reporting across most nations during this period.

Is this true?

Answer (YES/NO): NO